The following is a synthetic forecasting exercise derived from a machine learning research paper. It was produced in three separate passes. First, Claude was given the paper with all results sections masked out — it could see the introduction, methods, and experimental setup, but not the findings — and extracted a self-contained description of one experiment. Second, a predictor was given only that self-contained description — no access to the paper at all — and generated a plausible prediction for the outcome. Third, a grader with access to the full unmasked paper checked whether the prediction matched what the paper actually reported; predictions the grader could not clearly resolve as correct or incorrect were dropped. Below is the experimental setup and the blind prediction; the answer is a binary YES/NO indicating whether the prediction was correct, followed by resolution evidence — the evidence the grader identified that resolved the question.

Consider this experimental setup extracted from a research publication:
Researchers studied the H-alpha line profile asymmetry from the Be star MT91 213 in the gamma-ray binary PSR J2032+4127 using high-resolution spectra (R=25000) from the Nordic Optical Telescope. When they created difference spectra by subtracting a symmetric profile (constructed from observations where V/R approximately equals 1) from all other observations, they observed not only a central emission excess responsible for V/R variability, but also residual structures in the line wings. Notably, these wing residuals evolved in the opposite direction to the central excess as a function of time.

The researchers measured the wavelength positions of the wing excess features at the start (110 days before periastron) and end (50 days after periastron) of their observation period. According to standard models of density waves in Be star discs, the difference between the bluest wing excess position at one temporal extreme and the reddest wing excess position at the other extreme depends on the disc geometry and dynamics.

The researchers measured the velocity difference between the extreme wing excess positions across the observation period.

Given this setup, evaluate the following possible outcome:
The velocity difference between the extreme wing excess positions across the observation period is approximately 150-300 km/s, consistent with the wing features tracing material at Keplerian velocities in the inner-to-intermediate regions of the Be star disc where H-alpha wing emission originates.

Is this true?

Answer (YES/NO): NO